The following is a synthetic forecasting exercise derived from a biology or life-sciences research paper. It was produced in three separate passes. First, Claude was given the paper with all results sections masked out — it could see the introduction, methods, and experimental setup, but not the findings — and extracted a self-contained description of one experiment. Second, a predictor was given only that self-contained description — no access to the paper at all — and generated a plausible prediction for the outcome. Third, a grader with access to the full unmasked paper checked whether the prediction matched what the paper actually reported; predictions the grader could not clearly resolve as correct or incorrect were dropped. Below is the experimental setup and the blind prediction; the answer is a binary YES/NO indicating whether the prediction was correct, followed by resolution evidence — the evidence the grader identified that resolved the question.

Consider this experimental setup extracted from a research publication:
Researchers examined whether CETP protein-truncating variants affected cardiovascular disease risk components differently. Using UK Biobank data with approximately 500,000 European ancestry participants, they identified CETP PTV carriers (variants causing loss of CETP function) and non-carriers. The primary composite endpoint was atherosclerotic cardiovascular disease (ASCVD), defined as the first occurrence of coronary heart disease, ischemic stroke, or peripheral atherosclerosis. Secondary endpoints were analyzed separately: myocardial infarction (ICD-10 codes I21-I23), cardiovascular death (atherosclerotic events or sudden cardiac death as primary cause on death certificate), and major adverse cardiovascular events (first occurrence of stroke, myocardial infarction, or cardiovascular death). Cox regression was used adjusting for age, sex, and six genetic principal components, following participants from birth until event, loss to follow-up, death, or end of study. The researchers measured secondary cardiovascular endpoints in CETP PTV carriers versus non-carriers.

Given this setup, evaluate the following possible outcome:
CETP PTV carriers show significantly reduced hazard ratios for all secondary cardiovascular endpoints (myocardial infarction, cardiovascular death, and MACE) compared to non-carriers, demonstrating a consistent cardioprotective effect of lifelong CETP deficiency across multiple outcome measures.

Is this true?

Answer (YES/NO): NO